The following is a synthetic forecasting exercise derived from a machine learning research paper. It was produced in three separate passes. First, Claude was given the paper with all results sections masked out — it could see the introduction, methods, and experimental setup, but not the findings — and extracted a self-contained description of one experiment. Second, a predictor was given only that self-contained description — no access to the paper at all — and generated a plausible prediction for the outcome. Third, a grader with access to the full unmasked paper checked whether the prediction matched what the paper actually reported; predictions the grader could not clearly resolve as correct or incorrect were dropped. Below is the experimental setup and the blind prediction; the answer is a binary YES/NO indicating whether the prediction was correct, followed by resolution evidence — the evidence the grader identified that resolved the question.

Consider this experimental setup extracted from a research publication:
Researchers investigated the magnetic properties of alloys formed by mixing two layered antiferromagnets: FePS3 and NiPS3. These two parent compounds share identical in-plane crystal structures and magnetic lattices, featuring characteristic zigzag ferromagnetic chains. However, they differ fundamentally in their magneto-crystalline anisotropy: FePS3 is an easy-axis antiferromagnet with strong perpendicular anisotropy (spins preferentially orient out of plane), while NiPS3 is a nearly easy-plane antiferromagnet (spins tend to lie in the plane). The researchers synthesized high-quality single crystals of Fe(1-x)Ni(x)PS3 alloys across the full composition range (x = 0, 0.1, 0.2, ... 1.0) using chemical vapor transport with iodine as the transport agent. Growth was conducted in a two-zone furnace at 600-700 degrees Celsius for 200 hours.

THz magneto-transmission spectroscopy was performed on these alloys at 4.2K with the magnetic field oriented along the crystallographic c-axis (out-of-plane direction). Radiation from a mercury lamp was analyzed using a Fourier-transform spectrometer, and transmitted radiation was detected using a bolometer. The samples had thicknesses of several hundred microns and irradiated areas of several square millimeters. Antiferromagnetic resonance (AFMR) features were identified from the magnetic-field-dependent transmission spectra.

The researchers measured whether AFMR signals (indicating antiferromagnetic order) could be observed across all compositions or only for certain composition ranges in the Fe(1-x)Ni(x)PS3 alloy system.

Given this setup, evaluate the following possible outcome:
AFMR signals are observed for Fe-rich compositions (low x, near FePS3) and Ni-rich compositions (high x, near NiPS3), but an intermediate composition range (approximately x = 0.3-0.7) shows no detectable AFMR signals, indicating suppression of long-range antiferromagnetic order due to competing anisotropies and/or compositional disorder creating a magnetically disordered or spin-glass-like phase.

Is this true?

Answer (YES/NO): NO